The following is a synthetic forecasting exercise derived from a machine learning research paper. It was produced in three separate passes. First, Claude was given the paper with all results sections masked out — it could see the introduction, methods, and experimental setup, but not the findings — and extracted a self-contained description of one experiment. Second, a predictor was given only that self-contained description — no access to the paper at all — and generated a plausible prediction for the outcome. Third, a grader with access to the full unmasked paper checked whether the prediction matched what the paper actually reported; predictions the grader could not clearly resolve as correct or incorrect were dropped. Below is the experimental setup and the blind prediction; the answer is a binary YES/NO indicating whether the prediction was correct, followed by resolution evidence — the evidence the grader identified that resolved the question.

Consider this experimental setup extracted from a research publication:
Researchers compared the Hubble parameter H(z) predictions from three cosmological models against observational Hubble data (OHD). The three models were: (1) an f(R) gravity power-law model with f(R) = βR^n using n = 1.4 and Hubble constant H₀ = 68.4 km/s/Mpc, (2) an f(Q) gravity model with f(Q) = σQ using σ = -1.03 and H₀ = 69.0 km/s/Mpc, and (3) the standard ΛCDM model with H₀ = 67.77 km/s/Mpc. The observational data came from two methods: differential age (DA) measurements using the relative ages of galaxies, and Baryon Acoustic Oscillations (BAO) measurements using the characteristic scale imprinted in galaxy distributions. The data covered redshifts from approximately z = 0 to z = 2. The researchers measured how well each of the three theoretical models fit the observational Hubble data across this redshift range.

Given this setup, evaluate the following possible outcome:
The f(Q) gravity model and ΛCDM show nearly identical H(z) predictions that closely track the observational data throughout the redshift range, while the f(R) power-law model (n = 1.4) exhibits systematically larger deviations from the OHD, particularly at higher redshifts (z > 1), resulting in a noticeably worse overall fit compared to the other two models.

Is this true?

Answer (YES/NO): NO